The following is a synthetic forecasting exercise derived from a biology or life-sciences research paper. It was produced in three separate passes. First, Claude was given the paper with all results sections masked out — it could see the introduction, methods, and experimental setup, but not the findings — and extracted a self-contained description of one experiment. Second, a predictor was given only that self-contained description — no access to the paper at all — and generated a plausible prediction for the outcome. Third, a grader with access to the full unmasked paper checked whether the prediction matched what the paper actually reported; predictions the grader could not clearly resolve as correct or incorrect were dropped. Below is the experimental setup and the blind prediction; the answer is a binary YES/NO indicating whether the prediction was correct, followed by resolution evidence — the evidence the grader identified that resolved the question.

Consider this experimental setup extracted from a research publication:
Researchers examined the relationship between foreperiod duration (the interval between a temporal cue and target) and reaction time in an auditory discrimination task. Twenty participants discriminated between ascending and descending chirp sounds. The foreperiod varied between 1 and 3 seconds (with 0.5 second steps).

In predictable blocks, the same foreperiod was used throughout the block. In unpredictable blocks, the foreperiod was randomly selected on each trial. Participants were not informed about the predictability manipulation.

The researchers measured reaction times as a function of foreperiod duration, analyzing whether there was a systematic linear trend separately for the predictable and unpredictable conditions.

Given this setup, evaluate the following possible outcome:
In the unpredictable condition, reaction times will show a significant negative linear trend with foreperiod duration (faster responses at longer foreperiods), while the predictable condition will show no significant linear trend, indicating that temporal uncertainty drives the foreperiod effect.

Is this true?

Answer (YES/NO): NO